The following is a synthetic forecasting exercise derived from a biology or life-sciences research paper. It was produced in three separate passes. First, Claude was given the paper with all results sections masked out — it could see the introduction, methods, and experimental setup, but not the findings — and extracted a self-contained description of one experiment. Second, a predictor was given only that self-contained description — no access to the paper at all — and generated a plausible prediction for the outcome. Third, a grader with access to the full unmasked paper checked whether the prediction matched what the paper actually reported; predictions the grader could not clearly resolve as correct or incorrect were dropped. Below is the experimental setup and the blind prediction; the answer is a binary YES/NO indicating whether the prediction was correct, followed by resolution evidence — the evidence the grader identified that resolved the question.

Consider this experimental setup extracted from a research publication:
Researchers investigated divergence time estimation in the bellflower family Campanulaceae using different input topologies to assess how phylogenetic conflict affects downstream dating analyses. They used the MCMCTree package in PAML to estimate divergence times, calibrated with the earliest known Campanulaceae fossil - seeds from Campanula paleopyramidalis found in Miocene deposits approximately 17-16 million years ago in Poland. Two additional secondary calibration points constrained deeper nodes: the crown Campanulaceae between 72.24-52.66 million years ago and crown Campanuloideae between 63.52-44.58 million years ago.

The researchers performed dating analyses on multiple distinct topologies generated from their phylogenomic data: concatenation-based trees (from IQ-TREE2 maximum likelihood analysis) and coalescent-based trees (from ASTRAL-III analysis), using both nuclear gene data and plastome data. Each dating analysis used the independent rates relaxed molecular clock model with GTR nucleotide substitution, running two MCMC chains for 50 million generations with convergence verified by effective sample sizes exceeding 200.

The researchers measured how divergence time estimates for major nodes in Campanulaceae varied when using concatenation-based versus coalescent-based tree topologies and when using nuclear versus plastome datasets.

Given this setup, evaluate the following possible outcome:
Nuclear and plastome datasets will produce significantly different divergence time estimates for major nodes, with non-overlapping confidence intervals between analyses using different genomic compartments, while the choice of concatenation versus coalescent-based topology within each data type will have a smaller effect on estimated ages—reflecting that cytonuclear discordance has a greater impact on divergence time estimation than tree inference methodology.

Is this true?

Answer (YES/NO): NO